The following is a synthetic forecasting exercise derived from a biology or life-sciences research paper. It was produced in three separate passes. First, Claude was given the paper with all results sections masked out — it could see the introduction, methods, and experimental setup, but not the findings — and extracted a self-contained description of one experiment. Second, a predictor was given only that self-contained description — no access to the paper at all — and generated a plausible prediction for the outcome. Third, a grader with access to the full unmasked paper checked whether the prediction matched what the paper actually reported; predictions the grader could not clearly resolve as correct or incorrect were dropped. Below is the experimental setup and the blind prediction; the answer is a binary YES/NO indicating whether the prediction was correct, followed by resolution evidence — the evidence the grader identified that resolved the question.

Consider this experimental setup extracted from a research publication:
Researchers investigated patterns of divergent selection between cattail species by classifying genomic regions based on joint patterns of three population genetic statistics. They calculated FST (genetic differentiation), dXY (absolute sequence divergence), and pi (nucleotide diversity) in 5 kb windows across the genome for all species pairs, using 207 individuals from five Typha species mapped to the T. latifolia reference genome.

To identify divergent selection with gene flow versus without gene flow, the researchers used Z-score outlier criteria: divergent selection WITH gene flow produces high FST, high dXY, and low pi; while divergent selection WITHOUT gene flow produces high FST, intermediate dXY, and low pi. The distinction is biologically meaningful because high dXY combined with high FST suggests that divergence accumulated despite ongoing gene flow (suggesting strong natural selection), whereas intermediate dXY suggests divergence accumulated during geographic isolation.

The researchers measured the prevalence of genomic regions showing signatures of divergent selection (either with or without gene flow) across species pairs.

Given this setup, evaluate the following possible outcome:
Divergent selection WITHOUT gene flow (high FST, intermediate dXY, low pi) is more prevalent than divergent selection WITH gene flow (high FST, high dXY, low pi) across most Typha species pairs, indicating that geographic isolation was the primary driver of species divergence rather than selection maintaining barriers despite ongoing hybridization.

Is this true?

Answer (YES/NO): YES